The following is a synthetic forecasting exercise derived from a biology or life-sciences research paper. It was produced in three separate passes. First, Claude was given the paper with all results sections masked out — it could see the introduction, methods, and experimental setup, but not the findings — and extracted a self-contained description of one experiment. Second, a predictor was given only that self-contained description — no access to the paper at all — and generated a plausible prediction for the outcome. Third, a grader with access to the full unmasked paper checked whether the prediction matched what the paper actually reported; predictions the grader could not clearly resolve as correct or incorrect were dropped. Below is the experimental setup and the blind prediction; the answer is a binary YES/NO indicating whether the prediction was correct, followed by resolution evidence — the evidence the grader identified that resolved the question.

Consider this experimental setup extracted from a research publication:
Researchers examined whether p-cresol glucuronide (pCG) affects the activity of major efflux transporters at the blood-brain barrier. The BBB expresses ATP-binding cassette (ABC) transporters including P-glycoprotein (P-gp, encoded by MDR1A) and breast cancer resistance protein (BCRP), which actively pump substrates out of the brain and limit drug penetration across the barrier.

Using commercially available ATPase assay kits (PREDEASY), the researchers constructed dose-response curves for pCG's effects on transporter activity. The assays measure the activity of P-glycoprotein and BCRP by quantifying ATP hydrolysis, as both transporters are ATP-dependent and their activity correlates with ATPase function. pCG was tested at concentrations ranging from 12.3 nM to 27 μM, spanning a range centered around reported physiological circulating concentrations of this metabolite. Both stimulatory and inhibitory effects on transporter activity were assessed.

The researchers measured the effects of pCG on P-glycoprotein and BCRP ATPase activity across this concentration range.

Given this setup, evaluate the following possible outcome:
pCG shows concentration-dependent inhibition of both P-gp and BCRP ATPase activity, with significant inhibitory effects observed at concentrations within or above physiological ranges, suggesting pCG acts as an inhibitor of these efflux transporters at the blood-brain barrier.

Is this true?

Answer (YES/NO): NO